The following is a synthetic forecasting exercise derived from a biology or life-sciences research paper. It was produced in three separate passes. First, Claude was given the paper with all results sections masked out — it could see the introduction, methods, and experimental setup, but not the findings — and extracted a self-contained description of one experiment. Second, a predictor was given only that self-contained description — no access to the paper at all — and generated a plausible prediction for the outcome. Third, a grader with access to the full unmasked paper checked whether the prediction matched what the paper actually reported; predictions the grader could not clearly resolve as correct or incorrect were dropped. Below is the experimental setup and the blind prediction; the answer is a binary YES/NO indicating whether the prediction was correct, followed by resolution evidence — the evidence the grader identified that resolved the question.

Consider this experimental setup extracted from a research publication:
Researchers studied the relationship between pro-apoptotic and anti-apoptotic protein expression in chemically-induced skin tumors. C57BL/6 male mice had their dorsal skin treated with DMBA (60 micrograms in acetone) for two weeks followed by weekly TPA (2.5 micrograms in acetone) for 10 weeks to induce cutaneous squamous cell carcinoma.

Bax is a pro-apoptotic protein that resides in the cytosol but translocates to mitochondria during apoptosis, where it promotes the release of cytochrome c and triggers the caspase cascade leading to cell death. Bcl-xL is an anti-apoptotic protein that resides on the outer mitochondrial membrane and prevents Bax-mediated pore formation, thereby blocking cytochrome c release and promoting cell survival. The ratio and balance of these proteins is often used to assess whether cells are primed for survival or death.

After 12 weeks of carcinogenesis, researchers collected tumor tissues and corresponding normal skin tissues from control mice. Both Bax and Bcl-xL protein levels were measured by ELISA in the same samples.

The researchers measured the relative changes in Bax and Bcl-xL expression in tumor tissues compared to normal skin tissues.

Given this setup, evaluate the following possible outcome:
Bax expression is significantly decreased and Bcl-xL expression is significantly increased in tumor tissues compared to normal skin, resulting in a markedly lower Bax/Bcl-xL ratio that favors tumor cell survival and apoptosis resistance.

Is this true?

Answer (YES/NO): YES